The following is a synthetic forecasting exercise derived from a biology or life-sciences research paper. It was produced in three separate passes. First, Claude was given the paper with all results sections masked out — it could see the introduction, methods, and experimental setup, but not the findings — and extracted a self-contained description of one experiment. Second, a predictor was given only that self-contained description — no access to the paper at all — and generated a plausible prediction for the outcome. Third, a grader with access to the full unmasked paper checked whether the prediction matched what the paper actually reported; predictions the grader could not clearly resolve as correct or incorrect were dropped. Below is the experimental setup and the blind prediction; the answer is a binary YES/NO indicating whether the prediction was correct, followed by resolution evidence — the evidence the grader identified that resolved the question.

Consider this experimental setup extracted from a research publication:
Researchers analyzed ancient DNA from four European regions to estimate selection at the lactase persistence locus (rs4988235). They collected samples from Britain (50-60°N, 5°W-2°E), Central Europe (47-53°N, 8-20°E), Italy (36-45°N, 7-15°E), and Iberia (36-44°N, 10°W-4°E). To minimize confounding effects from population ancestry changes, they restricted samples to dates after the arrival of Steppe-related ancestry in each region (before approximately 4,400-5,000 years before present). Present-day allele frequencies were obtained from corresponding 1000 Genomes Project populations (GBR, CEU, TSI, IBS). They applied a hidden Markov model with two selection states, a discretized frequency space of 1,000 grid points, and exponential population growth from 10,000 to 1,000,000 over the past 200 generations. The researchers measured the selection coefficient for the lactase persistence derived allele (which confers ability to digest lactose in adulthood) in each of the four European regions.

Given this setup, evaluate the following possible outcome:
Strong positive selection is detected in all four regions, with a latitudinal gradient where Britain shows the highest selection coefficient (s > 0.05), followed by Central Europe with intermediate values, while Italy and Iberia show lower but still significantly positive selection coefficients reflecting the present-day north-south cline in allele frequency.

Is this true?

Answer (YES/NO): NO